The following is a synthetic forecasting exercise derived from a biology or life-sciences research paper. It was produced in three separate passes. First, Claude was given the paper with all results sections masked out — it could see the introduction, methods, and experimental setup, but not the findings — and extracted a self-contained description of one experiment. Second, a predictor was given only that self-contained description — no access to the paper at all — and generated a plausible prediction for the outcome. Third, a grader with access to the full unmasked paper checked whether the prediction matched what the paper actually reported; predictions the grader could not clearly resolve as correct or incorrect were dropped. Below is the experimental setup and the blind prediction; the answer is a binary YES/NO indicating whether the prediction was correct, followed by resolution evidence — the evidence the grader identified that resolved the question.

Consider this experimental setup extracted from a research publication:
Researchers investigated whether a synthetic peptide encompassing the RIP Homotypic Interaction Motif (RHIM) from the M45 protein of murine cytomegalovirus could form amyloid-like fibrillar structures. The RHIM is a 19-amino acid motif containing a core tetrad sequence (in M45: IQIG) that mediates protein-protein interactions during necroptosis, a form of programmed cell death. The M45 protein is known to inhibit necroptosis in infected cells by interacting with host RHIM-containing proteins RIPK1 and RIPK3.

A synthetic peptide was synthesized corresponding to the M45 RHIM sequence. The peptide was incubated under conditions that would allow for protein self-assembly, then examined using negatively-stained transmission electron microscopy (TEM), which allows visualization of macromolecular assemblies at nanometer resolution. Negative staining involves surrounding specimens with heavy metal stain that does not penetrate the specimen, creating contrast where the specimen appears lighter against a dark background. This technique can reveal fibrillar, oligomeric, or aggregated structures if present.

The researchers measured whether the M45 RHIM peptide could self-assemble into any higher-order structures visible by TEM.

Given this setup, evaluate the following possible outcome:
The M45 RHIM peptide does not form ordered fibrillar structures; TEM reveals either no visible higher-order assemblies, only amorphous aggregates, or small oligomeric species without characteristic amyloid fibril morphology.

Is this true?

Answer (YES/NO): NO